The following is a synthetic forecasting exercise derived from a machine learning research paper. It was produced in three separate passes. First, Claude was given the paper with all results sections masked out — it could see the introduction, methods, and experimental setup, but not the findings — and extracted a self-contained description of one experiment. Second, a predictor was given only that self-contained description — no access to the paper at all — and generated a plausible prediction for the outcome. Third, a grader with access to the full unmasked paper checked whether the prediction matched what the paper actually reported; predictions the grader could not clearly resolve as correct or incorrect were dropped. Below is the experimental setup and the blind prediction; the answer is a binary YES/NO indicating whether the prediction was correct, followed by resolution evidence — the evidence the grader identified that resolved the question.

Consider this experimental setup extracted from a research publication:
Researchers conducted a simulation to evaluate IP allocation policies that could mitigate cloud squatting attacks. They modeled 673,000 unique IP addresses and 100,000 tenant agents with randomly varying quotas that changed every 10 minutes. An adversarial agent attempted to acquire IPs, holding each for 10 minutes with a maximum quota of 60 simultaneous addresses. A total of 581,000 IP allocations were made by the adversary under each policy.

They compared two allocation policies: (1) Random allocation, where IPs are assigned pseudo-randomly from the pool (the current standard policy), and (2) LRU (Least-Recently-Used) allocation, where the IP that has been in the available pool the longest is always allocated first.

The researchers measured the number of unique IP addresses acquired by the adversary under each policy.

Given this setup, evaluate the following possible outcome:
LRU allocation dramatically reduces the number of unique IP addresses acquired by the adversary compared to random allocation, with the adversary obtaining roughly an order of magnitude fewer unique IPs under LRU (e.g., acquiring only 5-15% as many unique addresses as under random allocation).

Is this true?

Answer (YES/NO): NO